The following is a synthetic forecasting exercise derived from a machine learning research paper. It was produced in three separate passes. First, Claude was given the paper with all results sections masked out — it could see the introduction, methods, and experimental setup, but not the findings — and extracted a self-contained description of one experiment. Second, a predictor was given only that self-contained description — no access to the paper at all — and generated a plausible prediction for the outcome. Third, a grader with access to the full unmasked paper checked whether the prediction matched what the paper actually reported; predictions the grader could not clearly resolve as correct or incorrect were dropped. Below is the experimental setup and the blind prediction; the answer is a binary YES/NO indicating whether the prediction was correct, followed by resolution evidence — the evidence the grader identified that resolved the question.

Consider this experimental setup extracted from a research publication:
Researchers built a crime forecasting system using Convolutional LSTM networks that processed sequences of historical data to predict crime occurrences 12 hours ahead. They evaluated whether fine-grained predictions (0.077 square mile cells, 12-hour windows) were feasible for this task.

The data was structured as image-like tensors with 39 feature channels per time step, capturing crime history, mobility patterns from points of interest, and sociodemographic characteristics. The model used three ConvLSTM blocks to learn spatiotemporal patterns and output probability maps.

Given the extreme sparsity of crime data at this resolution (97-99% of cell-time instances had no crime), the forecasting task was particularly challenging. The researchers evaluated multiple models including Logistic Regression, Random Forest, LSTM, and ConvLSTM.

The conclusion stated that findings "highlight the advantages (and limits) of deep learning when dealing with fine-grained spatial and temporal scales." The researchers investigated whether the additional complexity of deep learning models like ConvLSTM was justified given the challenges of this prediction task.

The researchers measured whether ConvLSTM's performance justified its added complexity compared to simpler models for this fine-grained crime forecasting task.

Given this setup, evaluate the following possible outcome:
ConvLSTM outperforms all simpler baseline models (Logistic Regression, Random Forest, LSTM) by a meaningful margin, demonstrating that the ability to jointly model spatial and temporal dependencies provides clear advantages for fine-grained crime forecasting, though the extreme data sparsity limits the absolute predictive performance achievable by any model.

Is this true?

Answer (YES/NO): YES